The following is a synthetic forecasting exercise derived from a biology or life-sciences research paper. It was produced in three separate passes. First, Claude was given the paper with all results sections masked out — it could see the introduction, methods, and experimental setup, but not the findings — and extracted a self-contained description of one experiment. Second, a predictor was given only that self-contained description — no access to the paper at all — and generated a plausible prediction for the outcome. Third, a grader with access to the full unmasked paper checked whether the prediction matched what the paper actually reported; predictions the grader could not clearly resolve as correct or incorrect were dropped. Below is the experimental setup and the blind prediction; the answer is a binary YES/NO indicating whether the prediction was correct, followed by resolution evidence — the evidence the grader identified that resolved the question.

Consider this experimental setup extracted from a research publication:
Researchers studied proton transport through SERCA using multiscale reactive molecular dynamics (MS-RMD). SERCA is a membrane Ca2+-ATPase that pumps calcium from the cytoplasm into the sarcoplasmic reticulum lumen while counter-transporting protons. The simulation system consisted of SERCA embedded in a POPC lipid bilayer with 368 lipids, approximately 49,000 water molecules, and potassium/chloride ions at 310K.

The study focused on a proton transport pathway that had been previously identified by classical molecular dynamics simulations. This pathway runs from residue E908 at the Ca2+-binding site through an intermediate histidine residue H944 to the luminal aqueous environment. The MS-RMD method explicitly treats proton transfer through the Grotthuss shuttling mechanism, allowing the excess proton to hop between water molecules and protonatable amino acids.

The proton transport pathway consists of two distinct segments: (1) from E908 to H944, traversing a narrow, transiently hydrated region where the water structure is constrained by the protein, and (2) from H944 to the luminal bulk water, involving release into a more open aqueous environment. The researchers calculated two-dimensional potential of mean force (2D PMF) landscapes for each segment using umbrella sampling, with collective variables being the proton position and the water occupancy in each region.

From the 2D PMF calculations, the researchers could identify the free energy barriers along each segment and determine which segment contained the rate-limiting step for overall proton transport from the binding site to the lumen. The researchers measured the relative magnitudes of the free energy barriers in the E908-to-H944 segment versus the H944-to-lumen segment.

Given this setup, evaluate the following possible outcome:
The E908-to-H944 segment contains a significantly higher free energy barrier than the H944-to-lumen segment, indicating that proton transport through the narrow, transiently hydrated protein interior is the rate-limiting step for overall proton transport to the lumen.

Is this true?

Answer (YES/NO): YES